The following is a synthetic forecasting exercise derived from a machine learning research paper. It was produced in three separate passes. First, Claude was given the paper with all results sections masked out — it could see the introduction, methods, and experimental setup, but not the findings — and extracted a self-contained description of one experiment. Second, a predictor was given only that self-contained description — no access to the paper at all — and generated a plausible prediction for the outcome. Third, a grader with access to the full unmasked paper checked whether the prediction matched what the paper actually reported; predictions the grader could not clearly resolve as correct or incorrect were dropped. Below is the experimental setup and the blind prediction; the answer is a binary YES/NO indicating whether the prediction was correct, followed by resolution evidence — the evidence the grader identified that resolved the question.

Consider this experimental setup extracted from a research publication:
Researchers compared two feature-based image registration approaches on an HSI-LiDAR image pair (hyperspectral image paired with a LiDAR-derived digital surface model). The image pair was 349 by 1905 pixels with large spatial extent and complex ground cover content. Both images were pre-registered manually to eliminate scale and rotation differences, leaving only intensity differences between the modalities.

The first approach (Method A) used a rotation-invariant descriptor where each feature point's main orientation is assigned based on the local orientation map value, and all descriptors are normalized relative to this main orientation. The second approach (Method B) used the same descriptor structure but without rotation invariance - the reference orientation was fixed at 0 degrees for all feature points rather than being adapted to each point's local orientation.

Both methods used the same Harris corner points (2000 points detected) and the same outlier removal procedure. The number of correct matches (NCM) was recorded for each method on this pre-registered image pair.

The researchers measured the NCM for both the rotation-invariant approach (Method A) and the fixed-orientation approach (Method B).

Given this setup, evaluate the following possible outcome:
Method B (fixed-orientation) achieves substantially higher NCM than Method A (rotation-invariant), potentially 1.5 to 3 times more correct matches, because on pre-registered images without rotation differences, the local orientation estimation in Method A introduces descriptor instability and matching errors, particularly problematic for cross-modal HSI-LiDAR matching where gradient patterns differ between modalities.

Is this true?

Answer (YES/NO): NO